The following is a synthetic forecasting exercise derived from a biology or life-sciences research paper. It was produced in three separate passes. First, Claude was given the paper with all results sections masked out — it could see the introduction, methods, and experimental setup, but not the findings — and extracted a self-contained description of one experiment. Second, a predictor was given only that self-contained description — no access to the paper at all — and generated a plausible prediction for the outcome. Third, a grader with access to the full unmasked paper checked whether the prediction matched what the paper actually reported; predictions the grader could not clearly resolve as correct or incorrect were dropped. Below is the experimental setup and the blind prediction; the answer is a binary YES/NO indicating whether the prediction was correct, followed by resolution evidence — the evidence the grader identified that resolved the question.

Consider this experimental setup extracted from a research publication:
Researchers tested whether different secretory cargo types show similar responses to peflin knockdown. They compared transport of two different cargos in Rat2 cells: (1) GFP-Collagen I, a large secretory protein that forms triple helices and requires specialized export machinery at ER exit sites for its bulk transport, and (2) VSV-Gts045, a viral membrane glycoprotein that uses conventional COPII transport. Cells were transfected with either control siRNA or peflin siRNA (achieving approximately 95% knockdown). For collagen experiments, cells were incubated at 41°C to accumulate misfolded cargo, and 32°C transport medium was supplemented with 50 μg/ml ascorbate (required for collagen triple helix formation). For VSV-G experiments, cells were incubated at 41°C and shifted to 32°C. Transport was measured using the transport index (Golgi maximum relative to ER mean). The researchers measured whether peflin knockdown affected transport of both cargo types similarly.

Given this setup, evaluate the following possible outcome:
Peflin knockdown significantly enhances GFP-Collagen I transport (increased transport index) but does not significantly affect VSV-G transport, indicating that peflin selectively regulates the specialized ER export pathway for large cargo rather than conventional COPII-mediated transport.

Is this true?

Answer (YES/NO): NO